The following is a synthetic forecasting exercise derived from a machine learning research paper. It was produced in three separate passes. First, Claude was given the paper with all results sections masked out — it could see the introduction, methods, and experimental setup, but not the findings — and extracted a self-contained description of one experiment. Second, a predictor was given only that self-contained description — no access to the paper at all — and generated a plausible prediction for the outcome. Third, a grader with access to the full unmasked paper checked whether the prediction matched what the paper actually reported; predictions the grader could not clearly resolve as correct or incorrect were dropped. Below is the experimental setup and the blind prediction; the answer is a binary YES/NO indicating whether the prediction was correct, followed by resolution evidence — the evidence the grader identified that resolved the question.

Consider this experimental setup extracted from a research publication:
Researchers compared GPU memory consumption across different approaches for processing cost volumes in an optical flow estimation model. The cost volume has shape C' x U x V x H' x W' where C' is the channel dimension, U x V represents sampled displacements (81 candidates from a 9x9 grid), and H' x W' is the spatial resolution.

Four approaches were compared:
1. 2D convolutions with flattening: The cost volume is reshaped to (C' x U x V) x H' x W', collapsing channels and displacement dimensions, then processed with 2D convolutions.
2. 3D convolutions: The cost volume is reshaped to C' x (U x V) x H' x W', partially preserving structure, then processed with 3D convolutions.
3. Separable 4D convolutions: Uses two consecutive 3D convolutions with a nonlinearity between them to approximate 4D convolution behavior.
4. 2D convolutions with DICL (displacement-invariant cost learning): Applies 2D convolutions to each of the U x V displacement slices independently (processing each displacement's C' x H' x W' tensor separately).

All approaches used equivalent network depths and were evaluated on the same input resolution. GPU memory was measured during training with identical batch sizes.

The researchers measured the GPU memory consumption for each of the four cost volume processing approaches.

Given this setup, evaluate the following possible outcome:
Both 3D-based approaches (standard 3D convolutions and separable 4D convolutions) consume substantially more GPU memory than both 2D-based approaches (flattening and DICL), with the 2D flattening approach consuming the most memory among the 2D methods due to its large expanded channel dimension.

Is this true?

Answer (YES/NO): NO